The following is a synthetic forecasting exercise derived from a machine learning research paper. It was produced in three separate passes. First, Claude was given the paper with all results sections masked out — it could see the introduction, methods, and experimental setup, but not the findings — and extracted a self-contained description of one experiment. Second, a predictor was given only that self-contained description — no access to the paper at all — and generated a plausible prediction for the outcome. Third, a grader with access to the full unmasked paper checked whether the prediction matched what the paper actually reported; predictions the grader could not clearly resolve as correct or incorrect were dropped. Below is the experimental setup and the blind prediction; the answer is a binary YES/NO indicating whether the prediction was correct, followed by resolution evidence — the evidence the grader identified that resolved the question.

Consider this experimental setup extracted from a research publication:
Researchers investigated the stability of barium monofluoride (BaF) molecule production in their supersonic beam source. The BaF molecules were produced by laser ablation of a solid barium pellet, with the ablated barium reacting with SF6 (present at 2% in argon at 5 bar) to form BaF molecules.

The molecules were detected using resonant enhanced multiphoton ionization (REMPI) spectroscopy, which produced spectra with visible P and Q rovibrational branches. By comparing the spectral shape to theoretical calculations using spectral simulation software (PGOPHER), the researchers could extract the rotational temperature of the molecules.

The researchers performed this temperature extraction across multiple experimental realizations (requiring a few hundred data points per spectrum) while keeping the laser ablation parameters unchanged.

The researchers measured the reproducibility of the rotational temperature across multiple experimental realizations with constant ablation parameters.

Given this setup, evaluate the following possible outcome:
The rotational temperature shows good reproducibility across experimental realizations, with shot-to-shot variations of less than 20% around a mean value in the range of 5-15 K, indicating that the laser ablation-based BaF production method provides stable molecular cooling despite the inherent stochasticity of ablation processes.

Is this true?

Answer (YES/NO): NO